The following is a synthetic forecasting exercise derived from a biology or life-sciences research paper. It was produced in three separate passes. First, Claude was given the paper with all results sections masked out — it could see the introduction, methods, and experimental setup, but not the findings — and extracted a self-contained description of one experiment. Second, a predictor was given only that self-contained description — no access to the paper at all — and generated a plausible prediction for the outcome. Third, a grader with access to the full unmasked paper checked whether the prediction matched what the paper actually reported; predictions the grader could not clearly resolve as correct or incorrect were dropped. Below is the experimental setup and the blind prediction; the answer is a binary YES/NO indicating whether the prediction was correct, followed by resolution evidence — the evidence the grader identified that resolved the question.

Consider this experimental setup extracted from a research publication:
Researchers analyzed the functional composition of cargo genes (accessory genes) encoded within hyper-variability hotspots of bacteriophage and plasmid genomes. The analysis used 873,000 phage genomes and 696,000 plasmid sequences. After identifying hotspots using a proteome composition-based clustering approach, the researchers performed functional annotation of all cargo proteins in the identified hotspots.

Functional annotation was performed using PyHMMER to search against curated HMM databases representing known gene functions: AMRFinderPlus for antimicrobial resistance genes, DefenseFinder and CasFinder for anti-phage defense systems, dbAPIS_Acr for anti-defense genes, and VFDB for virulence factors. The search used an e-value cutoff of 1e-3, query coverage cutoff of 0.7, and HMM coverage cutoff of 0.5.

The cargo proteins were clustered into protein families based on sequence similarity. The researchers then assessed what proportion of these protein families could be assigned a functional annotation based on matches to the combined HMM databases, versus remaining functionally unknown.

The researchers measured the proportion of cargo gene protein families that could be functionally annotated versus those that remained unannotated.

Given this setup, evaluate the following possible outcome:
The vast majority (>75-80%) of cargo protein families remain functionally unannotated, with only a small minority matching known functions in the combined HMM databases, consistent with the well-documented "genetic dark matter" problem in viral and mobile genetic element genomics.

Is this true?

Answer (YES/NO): YES